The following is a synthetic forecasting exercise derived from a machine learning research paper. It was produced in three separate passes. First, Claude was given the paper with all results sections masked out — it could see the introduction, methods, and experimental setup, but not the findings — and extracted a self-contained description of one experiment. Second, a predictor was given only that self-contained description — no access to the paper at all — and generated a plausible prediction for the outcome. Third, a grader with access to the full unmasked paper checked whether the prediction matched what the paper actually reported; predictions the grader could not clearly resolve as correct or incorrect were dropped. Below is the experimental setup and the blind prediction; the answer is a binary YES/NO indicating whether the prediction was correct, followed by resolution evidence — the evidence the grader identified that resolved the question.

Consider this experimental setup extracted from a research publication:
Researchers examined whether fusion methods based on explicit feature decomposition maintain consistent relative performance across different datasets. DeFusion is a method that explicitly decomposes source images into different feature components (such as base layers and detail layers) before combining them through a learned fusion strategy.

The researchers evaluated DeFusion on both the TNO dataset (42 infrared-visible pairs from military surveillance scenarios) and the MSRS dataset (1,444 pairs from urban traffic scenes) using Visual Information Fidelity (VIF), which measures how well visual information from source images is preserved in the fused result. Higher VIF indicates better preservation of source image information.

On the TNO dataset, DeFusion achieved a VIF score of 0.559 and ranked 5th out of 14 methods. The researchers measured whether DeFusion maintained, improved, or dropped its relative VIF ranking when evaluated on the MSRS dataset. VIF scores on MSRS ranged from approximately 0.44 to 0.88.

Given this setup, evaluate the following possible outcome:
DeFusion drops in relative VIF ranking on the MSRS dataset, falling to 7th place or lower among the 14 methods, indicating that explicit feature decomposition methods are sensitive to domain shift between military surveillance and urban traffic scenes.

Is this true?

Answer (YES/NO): NO